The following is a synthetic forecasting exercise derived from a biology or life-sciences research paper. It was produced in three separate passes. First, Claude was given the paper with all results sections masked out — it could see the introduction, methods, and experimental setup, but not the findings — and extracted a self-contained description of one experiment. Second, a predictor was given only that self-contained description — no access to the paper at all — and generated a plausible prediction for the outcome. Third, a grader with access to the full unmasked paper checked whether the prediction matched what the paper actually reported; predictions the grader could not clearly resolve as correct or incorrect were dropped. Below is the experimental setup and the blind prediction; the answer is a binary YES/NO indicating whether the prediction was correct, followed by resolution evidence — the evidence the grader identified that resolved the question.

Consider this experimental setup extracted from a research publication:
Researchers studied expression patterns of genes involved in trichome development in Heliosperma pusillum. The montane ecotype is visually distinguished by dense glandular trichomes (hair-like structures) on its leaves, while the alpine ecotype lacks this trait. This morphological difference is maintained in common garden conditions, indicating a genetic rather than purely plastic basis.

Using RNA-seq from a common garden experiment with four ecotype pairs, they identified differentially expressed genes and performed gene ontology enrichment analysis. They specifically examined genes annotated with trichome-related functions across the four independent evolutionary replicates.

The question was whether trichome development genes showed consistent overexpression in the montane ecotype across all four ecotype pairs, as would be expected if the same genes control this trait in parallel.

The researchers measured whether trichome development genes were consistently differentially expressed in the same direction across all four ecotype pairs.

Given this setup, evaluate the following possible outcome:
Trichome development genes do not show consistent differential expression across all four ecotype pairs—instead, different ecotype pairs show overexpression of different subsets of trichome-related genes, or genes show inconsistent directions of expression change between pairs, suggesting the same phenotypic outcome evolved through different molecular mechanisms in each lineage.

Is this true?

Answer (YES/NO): YES